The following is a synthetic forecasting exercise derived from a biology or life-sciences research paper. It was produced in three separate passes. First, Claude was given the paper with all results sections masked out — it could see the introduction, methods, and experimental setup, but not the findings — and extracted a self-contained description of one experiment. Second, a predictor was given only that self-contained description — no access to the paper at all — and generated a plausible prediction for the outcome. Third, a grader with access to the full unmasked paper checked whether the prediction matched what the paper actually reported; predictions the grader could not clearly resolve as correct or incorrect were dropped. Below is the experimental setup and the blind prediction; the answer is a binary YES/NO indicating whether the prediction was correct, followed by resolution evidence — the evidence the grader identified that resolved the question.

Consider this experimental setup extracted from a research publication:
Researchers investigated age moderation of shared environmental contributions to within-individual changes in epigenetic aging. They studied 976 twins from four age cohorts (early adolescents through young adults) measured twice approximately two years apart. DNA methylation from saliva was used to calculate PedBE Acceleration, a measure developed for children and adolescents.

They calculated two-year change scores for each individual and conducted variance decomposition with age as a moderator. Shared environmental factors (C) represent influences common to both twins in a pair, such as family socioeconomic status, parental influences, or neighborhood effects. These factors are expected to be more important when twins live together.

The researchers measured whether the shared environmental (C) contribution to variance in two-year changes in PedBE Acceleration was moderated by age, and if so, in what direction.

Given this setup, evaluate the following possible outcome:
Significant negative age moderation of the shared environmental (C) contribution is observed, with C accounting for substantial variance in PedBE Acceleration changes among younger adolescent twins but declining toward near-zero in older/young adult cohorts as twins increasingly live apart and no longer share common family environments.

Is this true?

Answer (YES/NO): YES